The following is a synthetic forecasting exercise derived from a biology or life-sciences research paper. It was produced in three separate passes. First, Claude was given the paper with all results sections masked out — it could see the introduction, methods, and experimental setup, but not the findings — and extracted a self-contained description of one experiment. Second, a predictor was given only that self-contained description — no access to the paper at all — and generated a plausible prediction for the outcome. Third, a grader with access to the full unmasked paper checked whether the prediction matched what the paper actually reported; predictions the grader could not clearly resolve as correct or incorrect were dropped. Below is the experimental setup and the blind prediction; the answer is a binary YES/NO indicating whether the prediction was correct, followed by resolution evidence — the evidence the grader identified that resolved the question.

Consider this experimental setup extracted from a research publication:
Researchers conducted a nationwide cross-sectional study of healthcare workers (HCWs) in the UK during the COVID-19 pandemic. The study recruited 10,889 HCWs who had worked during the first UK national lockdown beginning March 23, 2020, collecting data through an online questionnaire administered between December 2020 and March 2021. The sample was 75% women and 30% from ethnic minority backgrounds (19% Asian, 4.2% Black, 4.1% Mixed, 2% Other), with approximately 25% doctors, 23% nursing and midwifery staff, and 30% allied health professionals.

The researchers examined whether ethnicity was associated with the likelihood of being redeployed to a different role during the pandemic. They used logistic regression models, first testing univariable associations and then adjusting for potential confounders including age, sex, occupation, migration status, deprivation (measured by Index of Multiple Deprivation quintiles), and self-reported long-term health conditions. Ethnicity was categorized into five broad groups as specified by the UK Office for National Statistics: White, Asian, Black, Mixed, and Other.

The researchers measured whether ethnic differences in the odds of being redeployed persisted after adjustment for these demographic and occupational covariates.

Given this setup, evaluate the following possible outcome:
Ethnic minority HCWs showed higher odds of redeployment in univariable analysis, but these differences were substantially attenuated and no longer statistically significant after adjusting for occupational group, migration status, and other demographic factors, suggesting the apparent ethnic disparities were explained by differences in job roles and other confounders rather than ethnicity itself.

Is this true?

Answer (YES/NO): YES